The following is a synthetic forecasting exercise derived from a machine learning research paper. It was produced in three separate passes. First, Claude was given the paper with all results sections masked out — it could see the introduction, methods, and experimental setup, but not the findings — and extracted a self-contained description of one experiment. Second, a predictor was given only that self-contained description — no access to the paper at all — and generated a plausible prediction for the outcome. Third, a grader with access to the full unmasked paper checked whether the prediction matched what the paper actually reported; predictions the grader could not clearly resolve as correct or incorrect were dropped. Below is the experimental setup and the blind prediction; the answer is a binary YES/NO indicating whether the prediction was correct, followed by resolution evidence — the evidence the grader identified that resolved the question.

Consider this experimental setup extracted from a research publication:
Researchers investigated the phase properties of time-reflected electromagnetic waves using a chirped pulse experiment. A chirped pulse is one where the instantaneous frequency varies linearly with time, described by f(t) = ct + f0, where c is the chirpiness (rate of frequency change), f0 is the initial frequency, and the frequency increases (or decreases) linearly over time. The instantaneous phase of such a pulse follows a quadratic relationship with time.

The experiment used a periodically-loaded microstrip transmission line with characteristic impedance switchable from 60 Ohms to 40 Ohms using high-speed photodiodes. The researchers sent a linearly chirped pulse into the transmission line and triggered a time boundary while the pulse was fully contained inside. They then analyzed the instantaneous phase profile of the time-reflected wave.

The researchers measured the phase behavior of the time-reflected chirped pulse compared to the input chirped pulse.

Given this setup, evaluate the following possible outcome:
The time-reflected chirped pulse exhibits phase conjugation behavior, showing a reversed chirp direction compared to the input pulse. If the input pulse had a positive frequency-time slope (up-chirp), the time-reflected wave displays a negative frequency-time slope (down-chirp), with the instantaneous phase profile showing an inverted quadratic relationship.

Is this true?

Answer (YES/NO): YES